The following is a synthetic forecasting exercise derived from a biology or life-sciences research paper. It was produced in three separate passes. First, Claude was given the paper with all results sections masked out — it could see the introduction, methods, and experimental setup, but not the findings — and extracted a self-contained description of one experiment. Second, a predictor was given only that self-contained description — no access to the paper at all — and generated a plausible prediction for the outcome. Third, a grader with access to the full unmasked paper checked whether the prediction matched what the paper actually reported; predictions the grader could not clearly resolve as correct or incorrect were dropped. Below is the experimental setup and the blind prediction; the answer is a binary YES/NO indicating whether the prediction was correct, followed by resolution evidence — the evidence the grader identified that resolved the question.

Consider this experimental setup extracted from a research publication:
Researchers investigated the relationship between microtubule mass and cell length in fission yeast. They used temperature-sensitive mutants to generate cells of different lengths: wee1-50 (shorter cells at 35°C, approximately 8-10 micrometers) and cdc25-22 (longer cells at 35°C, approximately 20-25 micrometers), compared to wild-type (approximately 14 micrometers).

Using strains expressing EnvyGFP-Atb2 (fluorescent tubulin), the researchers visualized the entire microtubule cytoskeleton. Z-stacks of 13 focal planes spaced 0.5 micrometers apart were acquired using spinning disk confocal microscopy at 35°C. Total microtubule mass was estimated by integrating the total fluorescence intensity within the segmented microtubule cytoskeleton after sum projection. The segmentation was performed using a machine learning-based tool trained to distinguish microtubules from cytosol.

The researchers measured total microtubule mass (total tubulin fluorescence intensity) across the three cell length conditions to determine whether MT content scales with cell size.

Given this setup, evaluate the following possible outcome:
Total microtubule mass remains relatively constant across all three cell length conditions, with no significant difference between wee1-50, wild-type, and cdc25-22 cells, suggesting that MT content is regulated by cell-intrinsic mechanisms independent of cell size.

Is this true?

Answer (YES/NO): NO